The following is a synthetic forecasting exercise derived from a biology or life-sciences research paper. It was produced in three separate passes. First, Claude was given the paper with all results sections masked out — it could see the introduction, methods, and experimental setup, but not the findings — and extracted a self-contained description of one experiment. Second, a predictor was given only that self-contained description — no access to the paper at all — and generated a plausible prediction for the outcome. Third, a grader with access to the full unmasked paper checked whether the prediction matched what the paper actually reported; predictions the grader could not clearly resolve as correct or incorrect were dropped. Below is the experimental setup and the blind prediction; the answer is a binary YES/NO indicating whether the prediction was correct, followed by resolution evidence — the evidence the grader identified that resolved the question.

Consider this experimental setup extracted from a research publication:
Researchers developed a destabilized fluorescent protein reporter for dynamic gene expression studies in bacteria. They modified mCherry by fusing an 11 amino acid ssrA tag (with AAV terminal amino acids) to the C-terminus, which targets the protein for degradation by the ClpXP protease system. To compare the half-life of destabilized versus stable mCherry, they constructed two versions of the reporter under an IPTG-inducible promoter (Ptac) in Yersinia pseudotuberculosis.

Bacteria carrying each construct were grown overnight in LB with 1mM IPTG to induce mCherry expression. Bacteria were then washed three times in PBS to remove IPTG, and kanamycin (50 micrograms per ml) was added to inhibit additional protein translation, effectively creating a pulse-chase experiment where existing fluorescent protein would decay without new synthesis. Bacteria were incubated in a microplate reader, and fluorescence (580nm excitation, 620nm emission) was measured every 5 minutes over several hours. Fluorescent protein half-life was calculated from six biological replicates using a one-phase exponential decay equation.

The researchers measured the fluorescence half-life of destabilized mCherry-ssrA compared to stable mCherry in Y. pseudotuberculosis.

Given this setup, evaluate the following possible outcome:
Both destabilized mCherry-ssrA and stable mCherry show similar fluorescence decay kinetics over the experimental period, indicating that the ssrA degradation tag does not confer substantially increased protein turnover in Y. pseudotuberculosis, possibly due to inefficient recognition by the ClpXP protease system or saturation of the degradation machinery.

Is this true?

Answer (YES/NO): NO